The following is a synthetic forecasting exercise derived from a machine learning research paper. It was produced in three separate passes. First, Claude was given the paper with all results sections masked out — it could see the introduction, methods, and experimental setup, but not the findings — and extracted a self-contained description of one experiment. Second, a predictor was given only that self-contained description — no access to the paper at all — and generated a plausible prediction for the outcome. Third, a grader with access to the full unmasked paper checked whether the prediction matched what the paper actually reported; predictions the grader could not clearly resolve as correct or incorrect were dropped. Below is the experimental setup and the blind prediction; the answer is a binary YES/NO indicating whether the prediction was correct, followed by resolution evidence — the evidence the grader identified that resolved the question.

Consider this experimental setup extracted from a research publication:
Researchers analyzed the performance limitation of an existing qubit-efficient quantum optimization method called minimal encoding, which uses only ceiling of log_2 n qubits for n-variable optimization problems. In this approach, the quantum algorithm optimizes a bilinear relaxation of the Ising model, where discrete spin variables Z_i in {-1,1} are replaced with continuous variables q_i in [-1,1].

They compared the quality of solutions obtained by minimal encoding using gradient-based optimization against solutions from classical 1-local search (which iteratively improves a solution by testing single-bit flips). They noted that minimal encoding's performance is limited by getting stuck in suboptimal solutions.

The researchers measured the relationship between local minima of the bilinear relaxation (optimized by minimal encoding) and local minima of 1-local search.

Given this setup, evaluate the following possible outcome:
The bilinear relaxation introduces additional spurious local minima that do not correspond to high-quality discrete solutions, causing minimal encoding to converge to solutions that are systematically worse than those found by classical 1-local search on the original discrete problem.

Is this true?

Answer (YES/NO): NO